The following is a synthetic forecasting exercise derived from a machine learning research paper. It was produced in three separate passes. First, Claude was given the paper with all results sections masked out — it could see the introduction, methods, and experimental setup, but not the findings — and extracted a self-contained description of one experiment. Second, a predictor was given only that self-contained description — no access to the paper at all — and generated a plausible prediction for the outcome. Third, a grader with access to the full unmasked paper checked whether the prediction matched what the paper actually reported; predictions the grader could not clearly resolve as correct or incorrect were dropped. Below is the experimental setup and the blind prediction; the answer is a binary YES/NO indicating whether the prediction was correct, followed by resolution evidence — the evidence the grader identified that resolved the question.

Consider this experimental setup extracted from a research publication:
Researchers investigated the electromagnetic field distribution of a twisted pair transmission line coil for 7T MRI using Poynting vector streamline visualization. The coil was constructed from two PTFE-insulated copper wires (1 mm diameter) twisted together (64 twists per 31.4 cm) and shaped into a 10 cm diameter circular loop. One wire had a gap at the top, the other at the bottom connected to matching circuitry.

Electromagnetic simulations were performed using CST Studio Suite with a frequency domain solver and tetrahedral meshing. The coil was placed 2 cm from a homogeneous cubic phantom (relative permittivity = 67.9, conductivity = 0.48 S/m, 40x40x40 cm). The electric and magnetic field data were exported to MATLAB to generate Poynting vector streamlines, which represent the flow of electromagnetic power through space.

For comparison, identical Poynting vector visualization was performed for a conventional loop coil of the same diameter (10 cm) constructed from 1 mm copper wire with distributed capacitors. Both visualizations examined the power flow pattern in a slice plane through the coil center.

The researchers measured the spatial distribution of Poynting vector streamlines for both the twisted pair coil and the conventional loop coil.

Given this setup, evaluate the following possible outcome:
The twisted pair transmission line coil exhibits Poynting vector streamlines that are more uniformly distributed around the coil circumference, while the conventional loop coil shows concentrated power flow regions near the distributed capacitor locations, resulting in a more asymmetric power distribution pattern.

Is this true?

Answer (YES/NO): NO